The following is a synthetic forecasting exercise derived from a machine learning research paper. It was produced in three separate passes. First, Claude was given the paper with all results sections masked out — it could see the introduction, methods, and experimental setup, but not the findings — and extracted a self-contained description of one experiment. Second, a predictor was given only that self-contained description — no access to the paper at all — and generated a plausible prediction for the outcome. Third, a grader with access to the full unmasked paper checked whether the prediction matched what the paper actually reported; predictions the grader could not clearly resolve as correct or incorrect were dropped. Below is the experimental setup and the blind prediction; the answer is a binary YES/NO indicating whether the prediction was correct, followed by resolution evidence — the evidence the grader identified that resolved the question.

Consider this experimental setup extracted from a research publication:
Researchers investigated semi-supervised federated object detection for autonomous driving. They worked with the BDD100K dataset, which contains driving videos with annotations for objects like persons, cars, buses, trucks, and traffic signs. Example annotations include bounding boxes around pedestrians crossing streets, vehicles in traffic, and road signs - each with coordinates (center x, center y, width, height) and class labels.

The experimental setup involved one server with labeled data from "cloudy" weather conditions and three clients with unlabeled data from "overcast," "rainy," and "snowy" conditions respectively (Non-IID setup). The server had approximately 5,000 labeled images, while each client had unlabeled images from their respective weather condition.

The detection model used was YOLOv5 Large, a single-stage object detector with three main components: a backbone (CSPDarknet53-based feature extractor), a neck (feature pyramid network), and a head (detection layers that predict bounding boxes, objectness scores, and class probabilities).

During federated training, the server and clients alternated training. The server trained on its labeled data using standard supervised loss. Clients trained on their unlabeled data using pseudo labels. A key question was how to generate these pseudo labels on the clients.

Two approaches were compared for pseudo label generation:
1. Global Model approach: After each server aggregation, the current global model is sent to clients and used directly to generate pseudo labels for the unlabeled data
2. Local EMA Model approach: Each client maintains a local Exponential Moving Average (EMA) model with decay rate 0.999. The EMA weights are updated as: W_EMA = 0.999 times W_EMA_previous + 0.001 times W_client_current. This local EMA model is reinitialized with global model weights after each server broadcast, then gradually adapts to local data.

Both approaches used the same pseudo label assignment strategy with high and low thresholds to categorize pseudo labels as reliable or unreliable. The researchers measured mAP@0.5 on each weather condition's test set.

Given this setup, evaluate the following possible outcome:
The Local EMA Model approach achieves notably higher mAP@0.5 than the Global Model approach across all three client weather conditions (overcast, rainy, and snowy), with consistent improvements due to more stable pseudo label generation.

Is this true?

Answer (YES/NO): NO